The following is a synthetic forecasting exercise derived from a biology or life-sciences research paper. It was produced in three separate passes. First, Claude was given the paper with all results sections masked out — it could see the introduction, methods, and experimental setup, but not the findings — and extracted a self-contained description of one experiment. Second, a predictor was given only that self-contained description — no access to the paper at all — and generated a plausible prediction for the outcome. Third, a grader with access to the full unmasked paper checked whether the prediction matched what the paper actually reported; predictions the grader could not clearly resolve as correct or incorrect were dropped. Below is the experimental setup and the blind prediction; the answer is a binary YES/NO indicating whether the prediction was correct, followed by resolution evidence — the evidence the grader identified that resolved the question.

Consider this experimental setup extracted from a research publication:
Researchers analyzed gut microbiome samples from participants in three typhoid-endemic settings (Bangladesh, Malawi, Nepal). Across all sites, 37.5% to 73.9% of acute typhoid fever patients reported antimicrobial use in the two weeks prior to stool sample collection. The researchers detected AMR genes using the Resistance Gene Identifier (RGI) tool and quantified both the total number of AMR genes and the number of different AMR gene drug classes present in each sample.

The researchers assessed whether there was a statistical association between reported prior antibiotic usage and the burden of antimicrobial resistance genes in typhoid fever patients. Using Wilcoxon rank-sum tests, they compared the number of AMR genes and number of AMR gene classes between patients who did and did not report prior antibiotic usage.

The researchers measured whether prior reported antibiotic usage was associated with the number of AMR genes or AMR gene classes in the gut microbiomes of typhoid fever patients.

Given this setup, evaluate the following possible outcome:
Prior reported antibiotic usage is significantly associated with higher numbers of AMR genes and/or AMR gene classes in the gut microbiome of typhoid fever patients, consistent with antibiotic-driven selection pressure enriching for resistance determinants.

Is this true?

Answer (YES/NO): NO